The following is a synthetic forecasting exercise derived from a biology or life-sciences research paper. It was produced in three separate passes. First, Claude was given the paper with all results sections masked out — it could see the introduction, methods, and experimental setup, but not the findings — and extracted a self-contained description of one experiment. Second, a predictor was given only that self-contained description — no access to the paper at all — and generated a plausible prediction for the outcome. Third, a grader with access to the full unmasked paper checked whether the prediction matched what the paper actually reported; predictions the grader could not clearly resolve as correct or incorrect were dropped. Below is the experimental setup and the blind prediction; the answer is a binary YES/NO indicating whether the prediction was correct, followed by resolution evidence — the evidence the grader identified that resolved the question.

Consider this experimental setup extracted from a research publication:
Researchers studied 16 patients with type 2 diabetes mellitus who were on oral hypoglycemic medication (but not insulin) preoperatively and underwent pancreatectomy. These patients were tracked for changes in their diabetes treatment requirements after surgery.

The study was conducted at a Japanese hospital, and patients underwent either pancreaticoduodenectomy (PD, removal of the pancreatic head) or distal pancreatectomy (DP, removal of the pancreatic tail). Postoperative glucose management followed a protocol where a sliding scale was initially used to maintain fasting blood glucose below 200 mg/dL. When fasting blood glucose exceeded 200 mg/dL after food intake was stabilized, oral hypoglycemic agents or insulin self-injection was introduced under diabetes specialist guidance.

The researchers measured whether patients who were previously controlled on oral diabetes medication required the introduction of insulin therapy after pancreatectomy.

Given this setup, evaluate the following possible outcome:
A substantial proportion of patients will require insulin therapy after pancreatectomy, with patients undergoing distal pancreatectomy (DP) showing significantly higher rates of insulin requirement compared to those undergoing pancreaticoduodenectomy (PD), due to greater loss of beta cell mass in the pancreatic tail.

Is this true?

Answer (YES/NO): NO